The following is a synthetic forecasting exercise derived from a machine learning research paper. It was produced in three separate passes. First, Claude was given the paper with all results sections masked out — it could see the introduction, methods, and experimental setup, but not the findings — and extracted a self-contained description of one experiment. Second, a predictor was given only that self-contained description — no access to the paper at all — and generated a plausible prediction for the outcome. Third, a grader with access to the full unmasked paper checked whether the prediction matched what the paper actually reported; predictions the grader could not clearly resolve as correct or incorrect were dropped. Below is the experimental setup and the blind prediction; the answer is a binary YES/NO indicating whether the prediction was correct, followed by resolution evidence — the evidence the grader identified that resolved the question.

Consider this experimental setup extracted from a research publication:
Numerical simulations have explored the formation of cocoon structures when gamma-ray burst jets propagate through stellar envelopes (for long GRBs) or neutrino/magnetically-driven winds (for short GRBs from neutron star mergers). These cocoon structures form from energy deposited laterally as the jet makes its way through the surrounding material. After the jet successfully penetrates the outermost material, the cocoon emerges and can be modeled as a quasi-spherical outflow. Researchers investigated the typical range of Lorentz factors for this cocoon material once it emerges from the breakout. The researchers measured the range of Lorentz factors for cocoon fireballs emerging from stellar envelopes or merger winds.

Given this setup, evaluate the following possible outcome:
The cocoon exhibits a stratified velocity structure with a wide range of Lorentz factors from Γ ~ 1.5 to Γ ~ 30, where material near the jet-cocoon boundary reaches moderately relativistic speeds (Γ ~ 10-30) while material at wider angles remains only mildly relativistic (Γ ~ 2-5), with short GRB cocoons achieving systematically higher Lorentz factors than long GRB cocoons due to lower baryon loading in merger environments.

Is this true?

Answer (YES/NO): NO